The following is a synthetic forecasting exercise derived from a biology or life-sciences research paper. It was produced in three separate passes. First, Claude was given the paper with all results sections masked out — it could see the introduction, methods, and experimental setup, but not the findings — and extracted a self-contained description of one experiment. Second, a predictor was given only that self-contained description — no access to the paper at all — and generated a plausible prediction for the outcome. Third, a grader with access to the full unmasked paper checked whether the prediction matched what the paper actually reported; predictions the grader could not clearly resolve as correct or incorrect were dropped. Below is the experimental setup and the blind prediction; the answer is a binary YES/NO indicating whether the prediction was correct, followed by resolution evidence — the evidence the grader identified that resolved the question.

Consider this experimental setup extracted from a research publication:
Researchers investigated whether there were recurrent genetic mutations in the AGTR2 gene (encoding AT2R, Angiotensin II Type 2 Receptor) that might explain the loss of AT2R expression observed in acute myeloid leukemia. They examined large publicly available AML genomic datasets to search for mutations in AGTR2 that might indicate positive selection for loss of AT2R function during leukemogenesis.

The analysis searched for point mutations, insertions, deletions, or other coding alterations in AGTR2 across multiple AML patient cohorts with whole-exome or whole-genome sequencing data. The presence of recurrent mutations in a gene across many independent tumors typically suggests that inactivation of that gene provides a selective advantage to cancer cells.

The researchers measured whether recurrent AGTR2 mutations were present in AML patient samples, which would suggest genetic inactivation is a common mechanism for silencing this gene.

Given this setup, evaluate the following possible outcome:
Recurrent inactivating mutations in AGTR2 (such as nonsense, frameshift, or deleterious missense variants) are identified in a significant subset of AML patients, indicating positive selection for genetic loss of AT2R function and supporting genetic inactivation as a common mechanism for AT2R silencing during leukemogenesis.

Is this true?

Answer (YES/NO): NO